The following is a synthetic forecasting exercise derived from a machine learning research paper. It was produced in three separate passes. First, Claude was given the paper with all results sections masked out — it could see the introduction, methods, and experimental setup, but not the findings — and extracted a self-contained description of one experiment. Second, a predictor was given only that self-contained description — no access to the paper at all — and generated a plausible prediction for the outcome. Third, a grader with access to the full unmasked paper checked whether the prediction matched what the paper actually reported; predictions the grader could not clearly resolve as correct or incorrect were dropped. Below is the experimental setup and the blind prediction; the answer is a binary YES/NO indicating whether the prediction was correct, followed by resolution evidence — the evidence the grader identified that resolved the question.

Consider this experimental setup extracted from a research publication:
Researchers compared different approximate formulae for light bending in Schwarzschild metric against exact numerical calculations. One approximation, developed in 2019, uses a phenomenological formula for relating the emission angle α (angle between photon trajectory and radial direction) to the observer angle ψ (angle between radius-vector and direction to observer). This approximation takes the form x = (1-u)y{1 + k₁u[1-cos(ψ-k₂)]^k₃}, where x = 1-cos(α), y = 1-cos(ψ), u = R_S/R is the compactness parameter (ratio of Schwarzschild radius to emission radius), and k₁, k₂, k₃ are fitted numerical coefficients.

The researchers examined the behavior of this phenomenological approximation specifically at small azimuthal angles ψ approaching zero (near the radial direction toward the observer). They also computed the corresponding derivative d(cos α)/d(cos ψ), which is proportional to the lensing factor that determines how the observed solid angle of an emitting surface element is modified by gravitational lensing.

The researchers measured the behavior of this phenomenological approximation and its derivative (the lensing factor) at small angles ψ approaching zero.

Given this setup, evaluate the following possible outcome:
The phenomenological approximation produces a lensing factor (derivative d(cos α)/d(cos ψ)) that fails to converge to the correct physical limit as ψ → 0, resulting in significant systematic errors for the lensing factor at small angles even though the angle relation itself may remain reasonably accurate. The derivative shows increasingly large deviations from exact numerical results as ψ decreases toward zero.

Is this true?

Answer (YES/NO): NO